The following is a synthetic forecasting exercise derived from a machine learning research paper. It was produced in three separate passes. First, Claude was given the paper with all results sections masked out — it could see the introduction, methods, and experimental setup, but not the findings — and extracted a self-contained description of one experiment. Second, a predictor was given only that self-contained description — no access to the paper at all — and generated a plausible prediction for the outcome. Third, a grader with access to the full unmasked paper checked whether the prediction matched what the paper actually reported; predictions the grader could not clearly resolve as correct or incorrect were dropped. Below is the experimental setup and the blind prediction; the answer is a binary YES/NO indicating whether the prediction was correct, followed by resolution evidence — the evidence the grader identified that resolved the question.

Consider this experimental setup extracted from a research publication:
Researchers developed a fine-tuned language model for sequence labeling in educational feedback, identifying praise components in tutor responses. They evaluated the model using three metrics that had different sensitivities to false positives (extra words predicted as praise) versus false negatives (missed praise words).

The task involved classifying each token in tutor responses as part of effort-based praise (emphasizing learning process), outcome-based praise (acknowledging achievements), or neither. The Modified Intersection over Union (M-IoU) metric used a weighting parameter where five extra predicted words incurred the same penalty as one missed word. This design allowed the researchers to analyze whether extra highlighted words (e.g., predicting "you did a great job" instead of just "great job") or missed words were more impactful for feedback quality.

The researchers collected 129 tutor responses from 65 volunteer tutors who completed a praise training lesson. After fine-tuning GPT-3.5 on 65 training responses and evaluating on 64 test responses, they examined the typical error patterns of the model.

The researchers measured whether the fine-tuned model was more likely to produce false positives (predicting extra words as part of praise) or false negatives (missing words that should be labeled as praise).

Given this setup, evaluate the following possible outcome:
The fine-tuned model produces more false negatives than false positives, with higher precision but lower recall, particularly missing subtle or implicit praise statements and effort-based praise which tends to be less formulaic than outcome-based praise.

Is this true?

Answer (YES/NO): NO